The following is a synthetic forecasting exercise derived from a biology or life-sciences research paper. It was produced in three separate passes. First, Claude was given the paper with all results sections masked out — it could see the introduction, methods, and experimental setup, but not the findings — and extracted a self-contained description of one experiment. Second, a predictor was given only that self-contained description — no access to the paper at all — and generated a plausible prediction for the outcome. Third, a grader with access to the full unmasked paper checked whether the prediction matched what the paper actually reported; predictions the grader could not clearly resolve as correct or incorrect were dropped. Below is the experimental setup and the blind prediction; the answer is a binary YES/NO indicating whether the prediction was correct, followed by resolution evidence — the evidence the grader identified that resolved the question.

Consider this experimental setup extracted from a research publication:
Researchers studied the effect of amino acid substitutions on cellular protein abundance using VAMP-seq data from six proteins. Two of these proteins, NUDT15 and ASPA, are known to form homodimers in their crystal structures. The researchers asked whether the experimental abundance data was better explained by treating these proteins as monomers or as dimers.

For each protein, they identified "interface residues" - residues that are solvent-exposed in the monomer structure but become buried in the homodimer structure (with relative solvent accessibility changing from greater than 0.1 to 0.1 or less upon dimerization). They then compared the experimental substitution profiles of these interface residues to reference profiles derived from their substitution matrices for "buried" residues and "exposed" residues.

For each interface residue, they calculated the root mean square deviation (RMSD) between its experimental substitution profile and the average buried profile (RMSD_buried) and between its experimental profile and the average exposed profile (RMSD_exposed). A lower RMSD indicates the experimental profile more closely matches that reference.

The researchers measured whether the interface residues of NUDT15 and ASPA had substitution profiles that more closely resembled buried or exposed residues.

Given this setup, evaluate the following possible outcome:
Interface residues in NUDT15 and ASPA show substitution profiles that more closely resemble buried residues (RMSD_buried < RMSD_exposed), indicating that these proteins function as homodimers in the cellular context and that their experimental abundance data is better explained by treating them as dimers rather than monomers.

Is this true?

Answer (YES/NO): YES